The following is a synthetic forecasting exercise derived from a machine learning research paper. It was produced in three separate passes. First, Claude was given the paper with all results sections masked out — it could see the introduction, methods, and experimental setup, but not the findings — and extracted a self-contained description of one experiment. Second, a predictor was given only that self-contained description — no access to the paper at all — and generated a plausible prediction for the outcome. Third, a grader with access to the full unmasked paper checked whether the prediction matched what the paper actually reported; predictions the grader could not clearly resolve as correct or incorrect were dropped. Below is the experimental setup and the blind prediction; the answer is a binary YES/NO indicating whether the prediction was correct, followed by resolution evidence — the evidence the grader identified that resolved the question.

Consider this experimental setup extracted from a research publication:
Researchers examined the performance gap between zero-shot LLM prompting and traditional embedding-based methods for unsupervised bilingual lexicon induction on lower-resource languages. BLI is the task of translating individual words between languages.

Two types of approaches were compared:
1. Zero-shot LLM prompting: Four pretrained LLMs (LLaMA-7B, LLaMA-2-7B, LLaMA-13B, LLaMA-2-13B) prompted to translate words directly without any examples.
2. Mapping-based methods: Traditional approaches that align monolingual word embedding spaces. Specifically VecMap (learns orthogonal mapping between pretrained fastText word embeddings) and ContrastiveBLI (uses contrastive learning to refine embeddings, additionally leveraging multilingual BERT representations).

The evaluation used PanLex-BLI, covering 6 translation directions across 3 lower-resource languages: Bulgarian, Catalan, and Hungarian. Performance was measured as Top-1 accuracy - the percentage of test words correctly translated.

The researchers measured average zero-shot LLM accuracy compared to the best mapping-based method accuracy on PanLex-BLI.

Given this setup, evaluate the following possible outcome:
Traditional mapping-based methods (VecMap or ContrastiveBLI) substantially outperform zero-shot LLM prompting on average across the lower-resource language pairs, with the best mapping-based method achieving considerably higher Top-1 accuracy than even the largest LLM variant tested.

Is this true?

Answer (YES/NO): YES